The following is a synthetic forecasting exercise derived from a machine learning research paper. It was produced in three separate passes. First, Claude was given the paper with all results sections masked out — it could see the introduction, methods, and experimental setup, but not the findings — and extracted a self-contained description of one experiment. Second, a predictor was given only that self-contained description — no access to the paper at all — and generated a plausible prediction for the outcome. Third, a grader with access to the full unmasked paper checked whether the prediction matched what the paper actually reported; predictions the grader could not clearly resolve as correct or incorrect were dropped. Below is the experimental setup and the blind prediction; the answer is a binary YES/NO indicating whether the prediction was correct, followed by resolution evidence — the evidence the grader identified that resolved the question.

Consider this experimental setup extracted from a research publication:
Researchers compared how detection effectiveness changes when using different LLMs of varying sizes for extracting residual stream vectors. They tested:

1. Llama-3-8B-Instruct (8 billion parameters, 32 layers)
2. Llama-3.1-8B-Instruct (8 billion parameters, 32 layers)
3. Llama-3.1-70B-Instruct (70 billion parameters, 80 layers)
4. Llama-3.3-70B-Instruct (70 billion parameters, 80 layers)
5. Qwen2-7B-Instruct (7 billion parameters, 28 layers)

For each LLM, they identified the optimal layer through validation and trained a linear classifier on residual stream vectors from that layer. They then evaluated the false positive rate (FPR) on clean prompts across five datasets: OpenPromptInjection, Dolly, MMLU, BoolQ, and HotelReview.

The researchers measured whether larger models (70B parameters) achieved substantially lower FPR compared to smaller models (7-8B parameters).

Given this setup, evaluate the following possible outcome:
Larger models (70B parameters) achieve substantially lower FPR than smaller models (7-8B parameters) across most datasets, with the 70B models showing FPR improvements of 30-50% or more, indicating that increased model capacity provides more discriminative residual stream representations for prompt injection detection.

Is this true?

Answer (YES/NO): NO